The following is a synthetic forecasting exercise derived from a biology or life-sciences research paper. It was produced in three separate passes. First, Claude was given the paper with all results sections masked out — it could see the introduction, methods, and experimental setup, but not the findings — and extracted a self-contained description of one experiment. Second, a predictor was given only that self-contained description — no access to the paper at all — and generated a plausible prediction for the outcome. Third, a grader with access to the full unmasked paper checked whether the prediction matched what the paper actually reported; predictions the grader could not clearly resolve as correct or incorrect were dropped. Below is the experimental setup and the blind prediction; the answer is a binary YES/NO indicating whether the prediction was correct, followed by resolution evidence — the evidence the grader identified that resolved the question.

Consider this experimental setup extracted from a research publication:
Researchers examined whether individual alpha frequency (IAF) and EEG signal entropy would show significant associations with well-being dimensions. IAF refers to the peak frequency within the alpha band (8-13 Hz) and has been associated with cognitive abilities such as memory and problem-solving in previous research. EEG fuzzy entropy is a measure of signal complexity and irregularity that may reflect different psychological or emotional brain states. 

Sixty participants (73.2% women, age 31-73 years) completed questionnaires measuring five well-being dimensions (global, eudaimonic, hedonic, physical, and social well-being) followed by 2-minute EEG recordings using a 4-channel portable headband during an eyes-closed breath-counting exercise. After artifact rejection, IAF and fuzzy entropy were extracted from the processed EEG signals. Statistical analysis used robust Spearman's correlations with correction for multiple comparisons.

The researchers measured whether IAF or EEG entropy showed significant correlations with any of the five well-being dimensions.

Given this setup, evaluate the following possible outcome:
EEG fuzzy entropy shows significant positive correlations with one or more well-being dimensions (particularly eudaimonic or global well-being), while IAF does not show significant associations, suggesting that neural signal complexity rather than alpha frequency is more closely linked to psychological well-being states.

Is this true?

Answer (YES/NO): NO